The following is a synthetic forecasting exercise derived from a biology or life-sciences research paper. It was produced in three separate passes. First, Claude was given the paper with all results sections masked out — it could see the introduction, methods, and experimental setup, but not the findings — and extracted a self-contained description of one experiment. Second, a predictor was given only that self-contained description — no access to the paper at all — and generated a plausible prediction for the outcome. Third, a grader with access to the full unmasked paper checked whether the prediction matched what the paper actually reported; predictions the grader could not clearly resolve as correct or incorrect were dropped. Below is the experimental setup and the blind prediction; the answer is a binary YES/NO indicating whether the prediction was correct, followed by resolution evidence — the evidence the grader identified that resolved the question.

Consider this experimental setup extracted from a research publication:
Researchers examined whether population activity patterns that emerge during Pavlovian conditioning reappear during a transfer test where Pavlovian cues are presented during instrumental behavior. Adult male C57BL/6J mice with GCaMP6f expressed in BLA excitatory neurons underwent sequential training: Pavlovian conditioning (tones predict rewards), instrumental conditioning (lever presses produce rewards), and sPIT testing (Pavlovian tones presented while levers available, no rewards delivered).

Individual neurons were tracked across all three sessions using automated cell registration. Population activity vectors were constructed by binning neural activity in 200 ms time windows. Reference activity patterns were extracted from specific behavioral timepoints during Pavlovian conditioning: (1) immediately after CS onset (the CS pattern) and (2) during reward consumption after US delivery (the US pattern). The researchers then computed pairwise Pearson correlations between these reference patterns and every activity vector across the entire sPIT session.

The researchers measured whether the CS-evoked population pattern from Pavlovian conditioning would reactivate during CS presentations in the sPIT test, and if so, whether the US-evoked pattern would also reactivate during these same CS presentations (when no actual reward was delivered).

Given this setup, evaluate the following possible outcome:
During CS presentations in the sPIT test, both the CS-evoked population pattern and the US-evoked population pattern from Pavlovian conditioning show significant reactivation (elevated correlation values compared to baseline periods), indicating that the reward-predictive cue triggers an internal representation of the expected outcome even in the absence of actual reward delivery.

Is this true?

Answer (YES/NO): NO